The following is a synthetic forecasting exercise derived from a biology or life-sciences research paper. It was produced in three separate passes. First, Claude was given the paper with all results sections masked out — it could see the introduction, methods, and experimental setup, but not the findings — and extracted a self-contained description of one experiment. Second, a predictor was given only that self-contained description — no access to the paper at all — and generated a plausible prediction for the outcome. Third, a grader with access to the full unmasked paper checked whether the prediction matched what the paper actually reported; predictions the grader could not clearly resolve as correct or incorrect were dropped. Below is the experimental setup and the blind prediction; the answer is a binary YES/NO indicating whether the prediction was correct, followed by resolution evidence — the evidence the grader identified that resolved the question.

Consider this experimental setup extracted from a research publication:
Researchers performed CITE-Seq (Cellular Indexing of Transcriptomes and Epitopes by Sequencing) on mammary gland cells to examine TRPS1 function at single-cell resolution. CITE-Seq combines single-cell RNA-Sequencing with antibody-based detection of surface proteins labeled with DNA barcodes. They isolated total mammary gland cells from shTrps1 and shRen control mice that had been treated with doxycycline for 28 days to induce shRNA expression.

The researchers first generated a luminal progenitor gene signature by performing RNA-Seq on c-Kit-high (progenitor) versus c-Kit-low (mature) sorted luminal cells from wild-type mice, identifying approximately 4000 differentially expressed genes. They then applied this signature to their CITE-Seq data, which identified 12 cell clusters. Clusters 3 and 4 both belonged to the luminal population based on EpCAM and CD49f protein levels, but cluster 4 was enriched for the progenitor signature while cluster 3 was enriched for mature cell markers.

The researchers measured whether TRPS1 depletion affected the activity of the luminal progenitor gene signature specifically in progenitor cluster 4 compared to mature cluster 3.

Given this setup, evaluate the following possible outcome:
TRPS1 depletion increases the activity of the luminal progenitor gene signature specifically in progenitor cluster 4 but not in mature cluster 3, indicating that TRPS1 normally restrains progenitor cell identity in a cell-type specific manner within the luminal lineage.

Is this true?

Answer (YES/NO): NO